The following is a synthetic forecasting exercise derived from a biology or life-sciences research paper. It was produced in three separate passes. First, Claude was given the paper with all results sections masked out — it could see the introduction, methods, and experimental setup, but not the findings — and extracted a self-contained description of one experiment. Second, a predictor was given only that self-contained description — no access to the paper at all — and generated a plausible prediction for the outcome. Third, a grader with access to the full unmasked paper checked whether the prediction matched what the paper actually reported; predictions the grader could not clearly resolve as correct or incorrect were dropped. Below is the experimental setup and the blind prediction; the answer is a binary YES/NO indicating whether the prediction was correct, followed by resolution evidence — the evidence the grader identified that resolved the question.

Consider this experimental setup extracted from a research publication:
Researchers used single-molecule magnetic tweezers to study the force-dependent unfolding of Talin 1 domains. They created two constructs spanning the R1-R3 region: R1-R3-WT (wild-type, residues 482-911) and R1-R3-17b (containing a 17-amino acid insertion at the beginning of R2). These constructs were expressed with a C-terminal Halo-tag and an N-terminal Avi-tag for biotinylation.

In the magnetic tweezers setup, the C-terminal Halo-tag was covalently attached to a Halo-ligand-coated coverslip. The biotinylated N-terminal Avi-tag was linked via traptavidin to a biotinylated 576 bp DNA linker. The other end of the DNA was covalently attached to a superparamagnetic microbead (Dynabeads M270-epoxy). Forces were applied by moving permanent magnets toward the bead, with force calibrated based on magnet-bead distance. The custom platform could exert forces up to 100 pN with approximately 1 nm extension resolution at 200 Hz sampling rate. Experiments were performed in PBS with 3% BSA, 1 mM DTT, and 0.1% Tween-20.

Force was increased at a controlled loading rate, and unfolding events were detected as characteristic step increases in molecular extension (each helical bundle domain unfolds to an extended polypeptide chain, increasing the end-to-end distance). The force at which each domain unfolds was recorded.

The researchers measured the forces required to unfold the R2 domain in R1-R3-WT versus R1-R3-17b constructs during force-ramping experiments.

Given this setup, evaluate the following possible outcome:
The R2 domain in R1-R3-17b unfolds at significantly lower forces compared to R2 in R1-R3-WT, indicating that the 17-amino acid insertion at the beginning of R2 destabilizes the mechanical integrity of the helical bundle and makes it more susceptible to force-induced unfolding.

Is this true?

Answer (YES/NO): YES